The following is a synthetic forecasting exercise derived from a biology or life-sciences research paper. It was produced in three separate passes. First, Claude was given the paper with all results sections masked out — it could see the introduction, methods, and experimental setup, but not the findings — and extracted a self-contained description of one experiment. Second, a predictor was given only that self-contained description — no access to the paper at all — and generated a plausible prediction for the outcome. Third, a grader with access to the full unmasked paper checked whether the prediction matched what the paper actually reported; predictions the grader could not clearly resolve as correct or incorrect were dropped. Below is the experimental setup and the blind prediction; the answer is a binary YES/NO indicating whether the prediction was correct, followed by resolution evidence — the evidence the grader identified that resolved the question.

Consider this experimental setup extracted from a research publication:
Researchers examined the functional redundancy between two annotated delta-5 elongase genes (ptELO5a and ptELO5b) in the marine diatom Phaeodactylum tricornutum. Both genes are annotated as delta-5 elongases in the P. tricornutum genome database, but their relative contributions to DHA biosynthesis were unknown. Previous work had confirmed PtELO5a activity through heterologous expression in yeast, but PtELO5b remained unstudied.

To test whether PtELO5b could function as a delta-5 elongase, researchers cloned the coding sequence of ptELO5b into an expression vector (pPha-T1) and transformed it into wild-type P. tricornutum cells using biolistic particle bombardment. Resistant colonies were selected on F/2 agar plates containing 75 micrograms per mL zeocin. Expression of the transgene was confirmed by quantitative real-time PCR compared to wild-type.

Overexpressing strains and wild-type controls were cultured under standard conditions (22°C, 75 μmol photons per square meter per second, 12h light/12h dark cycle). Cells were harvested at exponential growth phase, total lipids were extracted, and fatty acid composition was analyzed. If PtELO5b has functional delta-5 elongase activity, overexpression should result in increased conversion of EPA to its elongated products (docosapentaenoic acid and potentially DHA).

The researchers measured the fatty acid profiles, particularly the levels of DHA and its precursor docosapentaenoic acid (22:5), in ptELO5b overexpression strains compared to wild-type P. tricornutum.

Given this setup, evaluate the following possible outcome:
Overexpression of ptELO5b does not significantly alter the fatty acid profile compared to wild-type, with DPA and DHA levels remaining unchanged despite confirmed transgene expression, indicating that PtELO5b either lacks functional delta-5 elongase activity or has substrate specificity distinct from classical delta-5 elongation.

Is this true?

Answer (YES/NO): YES